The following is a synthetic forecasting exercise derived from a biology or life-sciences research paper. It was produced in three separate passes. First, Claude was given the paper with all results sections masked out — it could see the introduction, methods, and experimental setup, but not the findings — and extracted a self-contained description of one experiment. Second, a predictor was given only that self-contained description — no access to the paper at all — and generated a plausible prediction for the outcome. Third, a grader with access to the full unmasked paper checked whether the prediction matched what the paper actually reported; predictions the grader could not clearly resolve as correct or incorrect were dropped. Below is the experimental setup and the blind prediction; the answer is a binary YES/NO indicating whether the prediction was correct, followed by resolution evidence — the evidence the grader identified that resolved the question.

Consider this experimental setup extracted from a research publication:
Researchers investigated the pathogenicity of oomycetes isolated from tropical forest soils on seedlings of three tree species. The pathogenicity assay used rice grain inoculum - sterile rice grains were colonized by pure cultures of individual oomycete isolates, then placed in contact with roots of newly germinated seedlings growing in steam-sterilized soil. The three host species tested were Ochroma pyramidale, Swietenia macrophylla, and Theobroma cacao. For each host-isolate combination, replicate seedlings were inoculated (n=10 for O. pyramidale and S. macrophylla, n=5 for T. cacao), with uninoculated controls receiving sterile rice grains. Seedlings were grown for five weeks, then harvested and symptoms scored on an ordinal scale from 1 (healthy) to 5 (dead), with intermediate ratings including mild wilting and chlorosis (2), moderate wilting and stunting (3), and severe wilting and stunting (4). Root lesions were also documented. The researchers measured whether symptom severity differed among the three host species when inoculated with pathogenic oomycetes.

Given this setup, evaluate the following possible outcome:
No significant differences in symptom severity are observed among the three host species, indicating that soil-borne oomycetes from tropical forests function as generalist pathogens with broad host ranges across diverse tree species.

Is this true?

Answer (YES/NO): YES